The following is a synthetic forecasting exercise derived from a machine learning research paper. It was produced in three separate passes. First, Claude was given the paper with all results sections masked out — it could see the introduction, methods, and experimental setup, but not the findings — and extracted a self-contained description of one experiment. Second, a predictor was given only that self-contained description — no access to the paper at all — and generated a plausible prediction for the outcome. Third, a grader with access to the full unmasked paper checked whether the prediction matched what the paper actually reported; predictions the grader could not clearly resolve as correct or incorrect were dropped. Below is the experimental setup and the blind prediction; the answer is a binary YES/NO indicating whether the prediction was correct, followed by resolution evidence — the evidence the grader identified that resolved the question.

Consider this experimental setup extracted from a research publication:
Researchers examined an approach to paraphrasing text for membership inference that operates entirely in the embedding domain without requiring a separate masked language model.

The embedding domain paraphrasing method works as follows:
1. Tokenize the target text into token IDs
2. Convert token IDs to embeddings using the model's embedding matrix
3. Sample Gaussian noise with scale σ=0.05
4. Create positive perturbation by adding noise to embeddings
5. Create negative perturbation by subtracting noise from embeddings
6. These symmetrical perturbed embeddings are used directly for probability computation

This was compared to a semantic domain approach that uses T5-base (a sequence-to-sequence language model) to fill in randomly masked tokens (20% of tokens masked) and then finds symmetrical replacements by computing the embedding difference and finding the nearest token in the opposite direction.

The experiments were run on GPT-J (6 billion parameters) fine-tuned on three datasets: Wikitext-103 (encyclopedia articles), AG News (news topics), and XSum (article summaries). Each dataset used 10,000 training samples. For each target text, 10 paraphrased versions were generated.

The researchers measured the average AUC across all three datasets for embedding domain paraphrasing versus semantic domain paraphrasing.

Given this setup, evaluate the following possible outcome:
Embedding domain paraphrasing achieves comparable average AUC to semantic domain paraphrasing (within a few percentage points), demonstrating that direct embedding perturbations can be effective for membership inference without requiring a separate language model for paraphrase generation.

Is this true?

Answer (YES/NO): YES